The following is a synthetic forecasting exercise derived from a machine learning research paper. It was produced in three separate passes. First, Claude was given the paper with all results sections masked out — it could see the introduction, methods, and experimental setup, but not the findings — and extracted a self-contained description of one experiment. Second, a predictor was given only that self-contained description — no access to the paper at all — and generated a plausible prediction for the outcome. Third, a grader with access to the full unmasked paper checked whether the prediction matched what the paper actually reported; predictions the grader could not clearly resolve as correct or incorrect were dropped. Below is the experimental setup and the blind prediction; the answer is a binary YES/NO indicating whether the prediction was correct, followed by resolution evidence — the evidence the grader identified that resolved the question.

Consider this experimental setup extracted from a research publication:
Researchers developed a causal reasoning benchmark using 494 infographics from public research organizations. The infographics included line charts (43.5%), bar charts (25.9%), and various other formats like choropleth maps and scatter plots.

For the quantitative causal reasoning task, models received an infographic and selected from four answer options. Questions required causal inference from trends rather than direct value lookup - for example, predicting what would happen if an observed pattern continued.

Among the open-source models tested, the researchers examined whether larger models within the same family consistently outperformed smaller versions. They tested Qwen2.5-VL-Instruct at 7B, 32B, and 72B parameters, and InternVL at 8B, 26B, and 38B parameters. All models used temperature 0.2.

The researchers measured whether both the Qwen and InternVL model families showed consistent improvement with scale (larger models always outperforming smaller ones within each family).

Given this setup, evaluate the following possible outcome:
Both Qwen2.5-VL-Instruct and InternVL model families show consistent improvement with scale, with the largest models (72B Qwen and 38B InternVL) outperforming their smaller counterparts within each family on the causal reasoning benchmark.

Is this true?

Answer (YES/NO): YES